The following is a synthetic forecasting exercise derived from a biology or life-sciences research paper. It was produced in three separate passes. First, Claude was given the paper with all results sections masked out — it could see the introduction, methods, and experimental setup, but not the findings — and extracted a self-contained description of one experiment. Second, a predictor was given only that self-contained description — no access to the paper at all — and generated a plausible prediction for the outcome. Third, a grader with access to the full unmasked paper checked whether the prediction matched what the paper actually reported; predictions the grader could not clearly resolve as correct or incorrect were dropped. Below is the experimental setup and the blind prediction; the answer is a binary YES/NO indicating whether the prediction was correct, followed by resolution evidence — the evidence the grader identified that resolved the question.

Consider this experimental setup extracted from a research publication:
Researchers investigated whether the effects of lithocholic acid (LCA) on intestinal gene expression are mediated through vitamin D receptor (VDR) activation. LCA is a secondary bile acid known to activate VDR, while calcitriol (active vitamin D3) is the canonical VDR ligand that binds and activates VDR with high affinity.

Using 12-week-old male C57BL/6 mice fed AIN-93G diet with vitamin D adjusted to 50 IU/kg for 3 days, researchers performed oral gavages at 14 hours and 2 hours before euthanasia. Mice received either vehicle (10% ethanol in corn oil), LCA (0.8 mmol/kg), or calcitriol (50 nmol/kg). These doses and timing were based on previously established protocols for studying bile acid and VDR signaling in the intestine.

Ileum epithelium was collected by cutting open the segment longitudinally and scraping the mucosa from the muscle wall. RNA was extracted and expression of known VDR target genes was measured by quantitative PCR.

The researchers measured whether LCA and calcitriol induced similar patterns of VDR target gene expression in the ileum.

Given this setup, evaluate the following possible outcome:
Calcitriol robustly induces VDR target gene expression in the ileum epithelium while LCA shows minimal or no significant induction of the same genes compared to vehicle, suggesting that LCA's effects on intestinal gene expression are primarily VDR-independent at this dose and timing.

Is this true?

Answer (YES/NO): NO